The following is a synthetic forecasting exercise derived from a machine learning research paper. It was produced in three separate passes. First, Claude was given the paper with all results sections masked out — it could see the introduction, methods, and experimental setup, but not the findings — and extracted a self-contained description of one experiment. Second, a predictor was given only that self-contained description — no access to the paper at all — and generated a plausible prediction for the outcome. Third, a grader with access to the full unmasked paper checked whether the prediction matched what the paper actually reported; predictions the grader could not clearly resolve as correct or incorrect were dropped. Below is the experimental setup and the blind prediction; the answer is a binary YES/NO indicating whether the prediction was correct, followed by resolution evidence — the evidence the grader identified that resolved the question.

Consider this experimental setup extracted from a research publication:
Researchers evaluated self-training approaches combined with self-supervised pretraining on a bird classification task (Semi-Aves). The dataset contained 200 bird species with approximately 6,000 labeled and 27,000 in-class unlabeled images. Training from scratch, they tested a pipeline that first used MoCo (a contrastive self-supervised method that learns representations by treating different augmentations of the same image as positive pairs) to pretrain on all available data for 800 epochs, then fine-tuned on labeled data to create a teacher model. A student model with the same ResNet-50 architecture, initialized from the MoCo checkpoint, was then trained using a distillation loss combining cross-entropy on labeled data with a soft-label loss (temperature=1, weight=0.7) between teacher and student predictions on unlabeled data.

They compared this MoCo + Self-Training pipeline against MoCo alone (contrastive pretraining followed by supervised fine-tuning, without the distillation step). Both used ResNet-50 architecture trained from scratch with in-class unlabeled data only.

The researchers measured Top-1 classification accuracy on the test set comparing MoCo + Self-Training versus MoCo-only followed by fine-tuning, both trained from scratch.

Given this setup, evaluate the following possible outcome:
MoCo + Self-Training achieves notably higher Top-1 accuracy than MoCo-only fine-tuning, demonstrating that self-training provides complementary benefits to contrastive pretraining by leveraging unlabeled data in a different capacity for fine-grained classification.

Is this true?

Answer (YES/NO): YES